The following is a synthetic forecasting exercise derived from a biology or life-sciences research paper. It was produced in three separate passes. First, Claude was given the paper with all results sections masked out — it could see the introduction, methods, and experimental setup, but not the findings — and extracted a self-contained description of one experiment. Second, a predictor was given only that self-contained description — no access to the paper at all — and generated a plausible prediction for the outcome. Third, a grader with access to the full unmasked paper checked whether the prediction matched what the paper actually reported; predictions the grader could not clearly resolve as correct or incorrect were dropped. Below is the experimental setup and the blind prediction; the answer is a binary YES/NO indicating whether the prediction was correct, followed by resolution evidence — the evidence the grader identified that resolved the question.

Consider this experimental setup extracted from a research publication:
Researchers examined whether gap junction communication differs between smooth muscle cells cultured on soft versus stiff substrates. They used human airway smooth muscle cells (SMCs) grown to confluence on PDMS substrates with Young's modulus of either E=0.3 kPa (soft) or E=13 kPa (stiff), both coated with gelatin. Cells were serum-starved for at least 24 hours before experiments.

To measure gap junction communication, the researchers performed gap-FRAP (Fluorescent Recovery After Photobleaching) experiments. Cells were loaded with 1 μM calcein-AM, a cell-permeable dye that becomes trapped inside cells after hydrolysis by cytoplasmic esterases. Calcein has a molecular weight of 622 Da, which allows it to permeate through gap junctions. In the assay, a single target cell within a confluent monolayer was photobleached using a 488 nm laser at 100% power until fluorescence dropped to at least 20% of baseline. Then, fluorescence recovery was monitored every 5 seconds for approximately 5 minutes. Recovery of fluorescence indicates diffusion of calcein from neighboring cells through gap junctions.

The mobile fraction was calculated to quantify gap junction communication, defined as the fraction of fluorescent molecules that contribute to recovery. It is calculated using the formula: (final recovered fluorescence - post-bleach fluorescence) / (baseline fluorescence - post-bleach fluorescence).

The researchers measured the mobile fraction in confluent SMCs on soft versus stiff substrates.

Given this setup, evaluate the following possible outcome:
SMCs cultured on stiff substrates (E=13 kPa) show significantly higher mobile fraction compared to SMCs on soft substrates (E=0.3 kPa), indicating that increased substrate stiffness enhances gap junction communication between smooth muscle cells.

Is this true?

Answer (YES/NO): NO